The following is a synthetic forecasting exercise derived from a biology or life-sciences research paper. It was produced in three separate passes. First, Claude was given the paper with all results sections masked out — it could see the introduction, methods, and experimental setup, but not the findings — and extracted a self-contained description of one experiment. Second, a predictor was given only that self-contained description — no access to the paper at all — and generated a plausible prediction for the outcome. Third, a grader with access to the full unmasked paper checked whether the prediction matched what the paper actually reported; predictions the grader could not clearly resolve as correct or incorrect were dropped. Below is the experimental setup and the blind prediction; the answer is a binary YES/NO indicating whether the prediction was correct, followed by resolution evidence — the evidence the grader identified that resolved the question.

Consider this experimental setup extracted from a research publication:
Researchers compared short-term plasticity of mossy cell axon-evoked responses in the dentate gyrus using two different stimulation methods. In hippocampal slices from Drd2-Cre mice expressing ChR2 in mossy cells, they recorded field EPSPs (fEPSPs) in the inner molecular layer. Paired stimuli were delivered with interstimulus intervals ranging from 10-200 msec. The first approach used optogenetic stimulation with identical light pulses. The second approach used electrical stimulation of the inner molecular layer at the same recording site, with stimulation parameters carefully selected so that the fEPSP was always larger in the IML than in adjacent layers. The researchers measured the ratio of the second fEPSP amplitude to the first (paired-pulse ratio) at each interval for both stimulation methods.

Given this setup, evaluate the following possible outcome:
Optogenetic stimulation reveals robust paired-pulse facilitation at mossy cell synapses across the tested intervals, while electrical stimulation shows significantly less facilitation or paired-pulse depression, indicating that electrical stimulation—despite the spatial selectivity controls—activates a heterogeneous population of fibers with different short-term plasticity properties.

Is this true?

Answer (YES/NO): NO